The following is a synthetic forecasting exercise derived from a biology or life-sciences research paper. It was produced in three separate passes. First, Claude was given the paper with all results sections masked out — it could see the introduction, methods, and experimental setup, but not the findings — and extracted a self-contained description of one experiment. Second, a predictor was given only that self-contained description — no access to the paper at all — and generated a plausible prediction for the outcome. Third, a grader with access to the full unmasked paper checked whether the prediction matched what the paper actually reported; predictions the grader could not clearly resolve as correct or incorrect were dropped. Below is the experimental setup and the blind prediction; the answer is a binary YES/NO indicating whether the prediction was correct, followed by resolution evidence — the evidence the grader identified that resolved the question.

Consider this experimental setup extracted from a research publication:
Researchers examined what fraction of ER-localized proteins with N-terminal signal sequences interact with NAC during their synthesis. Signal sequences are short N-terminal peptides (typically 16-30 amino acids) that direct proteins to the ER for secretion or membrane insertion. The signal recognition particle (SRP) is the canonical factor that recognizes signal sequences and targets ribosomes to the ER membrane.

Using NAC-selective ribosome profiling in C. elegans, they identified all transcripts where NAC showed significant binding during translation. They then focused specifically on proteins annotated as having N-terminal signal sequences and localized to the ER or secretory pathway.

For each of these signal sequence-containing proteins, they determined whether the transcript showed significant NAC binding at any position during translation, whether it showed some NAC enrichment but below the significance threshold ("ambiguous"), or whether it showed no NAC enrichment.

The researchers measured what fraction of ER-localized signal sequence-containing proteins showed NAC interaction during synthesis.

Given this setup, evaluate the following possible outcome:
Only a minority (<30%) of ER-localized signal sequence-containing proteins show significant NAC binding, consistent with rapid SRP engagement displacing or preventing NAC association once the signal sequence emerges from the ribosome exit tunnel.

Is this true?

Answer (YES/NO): NO